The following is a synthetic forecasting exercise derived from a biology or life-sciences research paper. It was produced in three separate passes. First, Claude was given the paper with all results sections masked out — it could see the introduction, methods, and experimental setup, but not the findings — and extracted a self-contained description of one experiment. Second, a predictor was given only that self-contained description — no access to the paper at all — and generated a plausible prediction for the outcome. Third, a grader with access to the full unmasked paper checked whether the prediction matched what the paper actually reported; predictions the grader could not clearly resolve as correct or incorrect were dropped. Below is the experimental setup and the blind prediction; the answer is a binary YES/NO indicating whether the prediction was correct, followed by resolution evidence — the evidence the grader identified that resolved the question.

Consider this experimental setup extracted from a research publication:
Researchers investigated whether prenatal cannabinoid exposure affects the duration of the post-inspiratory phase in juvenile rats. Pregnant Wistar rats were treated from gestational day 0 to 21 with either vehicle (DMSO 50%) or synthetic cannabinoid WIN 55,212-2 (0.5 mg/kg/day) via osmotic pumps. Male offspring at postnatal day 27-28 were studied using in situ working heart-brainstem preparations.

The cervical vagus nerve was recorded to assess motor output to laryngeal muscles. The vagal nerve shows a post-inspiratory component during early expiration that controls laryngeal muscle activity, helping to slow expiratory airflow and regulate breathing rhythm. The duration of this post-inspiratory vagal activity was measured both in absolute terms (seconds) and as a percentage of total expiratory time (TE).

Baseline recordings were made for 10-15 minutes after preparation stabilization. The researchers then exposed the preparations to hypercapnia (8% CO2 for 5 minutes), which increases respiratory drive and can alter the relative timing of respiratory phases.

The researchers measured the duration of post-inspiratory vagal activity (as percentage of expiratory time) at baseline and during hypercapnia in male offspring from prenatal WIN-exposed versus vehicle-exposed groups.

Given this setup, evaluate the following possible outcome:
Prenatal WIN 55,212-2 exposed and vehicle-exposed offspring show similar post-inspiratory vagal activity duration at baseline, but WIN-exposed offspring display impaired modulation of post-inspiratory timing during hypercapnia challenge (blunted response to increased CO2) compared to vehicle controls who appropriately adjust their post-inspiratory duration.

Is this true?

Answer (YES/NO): YES